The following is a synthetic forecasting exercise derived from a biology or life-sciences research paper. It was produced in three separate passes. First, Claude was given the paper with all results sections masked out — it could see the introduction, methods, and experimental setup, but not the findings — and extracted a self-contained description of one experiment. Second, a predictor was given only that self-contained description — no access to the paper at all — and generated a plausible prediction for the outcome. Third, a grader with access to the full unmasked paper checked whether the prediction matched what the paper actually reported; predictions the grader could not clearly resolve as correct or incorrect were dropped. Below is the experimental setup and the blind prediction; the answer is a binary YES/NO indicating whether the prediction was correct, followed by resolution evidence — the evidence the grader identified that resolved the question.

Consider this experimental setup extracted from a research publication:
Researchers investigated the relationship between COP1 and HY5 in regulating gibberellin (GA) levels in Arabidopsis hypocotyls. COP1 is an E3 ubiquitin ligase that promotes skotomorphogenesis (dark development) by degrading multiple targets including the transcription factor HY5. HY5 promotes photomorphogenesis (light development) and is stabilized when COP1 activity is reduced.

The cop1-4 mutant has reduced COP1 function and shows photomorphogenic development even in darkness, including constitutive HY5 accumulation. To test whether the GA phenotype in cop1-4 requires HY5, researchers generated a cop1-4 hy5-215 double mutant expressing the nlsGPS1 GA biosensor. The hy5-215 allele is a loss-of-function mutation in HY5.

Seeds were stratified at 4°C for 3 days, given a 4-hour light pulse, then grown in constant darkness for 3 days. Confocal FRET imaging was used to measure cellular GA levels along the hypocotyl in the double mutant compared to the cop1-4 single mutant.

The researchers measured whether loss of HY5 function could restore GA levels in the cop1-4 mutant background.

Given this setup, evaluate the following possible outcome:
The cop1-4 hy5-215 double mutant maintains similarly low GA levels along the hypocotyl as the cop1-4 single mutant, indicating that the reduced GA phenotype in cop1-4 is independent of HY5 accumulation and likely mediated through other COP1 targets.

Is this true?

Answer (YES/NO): NO